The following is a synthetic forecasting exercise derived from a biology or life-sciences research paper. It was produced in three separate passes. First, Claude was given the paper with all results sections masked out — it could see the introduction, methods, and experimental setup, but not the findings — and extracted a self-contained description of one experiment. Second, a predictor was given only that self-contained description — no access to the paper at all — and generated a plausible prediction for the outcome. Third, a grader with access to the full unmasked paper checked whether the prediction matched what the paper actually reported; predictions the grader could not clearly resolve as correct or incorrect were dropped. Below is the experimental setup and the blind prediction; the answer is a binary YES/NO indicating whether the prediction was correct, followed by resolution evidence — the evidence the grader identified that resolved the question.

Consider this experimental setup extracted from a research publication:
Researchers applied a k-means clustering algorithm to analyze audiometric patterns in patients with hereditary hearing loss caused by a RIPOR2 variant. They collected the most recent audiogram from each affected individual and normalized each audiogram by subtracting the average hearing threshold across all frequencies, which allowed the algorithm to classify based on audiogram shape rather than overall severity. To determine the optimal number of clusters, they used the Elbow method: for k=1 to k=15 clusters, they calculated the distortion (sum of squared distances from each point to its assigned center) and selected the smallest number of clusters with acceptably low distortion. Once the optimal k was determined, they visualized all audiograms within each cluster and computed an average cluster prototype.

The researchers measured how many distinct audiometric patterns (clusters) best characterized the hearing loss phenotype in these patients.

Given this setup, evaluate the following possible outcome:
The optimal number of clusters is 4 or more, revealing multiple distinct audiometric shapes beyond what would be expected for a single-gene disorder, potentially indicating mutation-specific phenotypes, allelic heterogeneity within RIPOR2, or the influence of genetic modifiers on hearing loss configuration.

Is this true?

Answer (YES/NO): YES